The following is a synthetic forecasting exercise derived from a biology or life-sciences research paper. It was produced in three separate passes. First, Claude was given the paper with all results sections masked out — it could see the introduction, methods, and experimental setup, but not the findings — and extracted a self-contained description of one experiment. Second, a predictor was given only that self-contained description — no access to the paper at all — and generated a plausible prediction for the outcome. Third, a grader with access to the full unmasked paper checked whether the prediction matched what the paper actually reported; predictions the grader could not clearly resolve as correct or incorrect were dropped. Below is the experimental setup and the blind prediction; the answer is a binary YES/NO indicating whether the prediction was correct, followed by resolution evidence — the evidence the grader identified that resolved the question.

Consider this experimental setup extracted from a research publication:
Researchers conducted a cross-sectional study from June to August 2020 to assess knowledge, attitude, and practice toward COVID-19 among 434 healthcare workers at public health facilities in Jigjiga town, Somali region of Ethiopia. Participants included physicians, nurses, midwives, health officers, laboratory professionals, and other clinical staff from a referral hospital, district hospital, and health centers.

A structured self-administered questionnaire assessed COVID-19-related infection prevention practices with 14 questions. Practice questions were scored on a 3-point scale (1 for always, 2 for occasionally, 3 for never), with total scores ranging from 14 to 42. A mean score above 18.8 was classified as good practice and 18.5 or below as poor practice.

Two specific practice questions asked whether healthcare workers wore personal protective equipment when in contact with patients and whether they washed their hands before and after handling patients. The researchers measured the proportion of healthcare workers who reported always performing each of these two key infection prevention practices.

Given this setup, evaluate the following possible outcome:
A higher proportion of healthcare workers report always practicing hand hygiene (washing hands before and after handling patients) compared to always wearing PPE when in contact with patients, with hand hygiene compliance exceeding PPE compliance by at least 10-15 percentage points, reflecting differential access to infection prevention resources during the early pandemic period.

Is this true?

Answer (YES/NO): NO